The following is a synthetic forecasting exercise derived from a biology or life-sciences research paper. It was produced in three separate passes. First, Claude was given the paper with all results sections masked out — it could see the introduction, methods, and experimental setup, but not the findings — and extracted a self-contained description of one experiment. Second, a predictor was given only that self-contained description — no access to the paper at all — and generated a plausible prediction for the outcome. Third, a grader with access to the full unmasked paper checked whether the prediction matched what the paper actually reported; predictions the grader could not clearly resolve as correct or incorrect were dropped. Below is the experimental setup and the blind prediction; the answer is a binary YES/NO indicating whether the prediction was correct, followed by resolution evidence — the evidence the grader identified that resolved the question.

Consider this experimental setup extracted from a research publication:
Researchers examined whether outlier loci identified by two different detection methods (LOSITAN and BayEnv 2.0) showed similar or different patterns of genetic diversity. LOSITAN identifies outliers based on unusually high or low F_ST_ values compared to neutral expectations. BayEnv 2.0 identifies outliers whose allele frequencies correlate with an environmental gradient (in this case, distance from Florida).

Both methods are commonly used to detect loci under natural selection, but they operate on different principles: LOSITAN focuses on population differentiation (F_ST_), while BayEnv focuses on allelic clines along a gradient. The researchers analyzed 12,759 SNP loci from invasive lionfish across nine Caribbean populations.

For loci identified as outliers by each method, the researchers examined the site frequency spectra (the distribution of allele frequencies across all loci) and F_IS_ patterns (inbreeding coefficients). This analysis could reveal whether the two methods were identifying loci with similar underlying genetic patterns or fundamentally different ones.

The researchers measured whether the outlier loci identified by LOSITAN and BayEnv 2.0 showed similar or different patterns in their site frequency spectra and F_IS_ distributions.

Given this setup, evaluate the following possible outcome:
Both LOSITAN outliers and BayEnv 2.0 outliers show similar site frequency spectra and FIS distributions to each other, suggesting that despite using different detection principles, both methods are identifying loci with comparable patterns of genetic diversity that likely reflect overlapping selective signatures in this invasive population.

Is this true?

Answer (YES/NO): NO